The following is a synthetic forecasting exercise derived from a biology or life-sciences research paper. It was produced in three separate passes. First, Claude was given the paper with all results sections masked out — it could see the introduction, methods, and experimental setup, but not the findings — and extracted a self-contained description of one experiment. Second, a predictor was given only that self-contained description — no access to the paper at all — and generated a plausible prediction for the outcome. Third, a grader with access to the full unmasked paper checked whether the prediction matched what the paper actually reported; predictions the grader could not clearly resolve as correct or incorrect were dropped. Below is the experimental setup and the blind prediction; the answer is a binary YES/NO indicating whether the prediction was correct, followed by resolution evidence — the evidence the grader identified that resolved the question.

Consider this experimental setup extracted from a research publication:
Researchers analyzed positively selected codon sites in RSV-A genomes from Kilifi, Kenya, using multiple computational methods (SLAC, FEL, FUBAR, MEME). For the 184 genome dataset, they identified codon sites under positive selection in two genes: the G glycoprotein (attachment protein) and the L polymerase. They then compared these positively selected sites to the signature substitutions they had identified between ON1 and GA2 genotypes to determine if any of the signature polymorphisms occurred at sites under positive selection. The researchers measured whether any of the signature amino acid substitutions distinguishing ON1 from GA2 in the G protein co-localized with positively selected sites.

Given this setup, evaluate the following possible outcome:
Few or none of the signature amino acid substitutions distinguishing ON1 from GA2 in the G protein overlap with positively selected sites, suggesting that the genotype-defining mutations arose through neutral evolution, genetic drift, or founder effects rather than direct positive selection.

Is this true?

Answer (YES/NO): NO